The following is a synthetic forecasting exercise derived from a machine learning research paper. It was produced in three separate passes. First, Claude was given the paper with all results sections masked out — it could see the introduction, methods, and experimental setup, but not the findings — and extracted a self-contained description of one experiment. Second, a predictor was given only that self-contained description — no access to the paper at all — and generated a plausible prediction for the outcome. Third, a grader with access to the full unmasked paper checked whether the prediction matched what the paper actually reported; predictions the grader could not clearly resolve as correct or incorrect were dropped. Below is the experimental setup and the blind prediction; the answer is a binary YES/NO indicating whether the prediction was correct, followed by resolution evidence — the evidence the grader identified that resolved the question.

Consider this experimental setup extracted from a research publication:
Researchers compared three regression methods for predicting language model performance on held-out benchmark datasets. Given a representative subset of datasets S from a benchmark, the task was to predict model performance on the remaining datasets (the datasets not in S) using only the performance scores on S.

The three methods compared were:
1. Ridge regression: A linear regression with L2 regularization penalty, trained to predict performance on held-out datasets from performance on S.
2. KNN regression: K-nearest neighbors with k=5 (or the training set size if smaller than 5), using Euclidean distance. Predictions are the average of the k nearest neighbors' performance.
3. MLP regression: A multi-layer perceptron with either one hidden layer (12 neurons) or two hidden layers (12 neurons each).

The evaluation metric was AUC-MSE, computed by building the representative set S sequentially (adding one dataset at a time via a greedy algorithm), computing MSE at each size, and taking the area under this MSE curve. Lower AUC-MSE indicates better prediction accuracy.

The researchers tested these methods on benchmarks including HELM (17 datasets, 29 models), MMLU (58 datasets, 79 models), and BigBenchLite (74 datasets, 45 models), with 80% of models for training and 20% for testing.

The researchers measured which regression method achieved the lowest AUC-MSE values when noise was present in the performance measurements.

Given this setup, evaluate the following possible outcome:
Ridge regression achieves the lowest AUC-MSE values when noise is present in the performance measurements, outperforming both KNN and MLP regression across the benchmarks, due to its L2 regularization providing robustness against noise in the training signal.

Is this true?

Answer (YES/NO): YES